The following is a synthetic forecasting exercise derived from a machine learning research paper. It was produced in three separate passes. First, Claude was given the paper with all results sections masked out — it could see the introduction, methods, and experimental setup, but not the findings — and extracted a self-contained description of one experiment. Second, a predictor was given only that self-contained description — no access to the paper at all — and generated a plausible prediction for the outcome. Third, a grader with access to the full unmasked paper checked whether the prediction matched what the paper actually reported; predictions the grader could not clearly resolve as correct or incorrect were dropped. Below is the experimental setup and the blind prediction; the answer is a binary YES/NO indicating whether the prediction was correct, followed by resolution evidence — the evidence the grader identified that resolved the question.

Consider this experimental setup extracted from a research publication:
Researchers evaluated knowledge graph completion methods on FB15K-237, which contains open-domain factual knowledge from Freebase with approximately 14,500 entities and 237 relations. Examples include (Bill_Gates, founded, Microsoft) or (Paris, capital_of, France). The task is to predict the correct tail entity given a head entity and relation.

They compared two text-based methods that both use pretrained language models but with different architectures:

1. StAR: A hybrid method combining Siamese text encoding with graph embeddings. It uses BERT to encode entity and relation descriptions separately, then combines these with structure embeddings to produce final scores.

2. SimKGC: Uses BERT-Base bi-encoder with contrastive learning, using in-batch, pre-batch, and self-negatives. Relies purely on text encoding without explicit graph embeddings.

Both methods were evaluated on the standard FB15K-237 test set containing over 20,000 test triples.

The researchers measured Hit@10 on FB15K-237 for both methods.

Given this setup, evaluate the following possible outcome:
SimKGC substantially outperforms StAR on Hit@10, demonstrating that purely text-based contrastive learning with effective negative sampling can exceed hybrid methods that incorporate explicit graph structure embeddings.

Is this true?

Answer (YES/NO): NO